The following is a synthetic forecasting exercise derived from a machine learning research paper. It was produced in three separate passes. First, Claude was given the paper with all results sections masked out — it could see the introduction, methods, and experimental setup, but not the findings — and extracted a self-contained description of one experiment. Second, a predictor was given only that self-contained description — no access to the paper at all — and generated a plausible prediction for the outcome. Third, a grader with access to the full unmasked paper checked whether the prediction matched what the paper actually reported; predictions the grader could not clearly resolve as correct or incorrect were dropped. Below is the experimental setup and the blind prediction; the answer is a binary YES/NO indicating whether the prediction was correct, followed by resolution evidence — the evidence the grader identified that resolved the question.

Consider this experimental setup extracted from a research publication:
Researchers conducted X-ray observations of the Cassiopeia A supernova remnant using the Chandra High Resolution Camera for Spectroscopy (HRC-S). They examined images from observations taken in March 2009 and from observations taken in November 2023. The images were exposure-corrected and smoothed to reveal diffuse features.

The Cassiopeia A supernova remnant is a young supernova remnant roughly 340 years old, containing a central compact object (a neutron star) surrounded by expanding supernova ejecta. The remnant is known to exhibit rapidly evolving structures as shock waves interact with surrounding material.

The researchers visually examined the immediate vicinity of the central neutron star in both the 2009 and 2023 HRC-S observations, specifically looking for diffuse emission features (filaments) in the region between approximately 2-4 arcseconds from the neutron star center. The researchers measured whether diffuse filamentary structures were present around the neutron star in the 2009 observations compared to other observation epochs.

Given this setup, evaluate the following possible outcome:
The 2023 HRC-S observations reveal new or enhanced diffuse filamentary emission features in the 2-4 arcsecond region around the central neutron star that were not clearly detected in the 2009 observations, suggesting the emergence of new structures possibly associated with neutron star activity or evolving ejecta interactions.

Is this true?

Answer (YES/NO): NO